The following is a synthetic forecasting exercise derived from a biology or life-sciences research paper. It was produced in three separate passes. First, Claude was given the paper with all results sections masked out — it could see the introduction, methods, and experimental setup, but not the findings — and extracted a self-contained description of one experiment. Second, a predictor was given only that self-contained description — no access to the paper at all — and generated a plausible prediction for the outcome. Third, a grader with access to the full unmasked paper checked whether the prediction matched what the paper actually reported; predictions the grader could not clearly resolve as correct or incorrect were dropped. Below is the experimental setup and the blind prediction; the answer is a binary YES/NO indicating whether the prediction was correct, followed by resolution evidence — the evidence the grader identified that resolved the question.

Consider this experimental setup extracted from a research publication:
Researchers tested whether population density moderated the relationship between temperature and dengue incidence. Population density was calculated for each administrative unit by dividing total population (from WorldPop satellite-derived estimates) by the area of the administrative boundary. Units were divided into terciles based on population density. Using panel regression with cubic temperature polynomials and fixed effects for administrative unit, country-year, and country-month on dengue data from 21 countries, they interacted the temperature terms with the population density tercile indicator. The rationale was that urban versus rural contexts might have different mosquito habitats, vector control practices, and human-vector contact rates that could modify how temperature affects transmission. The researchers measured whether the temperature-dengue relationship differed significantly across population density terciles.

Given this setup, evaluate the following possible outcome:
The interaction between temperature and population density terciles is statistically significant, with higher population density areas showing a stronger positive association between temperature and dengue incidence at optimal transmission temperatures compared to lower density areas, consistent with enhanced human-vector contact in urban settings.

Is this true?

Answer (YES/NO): NO